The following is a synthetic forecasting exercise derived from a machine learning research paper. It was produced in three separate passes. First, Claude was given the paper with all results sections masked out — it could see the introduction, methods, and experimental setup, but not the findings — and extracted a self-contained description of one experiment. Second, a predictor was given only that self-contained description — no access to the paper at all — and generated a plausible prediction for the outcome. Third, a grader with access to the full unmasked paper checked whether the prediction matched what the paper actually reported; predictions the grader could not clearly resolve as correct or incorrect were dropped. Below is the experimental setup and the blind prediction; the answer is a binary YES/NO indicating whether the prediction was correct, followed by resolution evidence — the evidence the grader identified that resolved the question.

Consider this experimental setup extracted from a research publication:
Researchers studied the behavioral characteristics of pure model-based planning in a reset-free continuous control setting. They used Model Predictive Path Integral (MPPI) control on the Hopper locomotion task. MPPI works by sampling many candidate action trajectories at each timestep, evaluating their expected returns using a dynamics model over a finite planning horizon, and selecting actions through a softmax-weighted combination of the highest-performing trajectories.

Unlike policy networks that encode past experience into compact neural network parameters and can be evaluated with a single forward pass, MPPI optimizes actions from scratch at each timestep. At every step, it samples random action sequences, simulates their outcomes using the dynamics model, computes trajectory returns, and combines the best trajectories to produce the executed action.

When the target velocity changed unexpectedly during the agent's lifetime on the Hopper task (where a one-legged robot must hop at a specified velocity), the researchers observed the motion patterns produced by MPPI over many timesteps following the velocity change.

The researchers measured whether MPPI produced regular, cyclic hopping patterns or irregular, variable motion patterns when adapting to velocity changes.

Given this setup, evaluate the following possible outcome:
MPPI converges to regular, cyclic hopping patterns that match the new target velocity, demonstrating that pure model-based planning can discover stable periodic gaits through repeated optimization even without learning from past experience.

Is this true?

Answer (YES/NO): NO